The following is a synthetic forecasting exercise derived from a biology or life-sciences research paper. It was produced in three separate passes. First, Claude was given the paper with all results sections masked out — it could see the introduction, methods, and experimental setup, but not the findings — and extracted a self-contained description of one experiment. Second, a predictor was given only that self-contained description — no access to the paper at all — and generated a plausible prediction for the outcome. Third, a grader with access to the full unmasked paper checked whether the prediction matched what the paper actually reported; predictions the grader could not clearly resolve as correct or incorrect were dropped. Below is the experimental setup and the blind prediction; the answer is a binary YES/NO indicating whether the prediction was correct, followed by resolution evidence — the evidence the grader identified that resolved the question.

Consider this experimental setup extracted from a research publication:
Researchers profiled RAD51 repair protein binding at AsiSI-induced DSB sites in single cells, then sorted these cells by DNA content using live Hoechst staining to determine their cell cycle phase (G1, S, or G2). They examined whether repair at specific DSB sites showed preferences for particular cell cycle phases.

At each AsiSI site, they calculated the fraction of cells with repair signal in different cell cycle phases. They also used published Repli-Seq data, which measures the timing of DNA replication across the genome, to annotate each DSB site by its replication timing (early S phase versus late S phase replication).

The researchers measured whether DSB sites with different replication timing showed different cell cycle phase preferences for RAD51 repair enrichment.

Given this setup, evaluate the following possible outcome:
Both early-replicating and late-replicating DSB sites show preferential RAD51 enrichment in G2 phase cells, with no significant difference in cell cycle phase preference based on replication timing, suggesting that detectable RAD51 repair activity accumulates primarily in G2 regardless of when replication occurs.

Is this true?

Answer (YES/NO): NO